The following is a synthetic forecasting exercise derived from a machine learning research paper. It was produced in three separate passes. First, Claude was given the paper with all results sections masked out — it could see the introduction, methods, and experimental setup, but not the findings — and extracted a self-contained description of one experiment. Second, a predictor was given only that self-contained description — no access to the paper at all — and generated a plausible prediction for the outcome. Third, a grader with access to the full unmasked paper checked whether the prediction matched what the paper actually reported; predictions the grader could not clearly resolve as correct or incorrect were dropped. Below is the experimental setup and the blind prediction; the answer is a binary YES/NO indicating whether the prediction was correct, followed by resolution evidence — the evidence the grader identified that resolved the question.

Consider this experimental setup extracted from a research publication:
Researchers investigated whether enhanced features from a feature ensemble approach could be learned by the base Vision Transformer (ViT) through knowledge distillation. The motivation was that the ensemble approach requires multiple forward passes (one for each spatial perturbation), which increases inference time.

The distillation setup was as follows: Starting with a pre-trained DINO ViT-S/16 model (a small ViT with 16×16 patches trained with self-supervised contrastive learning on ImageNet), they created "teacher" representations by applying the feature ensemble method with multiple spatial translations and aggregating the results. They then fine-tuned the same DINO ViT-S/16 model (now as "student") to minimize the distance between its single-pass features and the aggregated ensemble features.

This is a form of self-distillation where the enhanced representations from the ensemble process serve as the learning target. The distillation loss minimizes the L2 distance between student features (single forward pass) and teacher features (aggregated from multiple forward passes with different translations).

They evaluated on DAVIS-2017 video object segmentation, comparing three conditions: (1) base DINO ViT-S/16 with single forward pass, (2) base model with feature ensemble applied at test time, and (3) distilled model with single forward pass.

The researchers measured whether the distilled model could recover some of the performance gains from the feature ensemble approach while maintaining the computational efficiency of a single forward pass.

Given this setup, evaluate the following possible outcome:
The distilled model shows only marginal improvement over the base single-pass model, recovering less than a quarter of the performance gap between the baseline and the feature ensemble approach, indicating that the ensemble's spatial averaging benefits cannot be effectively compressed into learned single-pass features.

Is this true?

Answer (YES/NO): NO